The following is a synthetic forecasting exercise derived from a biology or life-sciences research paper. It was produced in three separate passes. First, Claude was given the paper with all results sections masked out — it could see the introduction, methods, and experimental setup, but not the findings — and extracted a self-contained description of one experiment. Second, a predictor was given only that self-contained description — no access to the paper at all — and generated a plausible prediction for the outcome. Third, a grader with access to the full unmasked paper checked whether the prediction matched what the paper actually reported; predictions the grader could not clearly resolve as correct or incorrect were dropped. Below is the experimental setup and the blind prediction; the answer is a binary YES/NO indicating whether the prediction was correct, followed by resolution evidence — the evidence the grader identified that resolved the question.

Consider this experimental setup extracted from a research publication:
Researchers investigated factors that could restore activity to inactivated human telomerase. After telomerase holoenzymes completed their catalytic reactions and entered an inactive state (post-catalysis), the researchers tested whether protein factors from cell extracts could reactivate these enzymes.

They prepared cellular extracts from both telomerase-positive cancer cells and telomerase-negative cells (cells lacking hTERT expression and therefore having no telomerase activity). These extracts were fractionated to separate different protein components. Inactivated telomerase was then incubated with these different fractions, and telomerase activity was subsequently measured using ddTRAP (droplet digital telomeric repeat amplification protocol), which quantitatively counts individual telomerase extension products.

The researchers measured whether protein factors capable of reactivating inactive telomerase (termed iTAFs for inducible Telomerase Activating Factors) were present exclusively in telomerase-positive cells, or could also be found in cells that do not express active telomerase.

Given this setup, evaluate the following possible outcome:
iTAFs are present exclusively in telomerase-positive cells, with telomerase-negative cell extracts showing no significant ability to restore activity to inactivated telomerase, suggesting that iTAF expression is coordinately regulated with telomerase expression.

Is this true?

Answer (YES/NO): NO